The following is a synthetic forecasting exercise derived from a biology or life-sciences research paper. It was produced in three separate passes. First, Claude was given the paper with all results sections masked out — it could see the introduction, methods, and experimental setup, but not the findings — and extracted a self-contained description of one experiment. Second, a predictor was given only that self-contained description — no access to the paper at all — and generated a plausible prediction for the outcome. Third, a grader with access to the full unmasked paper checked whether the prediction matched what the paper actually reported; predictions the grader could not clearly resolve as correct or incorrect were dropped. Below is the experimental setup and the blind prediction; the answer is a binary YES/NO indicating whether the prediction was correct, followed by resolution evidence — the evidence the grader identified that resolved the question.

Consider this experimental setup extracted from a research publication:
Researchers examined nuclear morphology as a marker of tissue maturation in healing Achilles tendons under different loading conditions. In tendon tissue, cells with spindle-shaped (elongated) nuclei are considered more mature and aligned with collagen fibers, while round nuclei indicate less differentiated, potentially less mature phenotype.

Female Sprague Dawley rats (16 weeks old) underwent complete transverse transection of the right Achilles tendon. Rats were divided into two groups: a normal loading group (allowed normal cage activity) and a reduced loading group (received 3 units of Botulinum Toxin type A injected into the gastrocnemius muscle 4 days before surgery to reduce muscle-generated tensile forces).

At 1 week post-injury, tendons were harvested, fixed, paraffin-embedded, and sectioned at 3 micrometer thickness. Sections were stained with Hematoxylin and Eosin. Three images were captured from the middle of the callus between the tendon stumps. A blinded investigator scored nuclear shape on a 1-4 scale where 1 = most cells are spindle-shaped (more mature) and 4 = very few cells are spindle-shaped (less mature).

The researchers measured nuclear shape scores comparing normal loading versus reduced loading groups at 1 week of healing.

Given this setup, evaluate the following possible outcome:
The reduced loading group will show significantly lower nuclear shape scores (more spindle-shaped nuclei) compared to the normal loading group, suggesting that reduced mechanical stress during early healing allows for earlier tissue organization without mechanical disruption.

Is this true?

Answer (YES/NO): NO